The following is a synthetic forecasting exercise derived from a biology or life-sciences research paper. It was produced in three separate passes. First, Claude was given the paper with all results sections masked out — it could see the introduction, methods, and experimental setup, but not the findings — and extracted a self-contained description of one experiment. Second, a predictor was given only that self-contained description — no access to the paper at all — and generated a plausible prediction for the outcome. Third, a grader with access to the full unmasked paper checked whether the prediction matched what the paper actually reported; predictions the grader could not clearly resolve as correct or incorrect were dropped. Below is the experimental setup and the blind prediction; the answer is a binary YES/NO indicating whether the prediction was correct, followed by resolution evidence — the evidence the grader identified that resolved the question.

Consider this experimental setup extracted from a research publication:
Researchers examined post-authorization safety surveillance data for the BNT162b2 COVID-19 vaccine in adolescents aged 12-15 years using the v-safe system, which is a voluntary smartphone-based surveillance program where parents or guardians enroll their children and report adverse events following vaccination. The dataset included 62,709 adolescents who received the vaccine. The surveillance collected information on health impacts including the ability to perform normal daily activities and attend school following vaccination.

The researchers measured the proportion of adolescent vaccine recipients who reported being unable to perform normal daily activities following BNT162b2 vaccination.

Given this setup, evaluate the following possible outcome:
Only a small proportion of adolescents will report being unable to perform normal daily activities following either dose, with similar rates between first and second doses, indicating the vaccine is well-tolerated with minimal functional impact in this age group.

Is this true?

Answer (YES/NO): NO